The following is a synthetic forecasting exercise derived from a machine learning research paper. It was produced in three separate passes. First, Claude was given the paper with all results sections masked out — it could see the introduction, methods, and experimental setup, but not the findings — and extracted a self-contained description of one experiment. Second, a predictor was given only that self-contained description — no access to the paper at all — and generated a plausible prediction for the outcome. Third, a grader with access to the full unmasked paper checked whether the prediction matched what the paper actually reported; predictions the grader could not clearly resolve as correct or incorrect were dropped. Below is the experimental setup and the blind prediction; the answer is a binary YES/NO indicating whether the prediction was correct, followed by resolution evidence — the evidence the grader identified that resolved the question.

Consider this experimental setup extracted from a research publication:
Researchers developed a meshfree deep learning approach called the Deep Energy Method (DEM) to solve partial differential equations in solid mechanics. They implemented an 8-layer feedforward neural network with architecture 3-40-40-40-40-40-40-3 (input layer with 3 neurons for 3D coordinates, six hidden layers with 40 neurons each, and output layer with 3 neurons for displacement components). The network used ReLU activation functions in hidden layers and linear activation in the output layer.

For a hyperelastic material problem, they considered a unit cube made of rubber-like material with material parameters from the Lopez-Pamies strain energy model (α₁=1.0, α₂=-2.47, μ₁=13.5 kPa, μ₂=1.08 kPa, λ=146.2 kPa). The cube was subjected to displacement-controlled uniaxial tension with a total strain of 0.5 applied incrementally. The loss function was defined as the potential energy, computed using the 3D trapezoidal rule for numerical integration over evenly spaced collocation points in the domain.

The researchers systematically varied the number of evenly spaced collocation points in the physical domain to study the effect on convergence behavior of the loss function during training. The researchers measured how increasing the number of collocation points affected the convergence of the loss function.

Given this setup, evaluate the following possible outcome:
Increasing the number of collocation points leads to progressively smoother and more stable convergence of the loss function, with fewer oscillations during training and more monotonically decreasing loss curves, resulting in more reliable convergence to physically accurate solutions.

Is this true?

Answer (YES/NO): NO